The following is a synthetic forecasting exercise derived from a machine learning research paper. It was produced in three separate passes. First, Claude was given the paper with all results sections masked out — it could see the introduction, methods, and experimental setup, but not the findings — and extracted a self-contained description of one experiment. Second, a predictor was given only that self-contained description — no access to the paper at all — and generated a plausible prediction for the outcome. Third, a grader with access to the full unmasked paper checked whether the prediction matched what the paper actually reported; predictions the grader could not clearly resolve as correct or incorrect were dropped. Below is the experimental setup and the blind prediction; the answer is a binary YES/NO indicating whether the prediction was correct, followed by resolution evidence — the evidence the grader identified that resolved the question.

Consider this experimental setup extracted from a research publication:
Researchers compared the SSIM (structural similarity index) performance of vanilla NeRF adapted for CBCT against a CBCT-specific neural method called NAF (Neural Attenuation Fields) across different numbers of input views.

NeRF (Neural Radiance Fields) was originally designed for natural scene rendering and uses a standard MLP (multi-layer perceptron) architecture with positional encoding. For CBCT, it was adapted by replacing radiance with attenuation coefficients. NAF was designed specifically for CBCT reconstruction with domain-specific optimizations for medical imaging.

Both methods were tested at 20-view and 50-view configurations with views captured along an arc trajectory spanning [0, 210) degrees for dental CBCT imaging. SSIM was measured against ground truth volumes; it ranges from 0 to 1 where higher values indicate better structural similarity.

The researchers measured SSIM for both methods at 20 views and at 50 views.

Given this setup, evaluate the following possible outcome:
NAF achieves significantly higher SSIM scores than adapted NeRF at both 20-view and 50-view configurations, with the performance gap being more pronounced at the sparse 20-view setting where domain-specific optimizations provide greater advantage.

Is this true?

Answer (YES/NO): NO